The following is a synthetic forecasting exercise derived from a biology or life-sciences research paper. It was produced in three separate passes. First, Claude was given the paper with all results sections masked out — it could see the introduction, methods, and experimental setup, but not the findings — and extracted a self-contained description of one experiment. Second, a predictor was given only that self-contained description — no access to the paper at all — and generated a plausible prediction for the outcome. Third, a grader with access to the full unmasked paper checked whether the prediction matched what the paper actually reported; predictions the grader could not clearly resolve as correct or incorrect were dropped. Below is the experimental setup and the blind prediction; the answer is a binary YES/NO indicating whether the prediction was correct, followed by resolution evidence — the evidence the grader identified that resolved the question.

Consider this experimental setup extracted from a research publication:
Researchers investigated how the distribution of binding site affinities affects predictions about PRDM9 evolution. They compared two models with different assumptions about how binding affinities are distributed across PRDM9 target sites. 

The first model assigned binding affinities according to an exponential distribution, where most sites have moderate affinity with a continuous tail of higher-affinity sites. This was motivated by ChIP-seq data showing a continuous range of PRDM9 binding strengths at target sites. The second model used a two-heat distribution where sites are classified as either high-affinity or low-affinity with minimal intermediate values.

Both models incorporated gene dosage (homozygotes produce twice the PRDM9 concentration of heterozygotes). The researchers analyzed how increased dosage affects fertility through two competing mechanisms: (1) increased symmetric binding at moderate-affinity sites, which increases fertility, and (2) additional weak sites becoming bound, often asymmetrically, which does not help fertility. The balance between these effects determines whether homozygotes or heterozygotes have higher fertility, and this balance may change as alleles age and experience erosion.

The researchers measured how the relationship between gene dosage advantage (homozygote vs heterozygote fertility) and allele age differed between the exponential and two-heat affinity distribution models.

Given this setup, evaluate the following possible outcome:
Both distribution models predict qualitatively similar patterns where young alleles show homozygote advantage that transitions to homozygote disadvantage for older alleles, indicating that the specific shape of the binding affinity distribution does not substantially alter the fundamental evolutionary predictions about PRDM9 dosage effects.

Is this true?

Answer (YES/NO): NO